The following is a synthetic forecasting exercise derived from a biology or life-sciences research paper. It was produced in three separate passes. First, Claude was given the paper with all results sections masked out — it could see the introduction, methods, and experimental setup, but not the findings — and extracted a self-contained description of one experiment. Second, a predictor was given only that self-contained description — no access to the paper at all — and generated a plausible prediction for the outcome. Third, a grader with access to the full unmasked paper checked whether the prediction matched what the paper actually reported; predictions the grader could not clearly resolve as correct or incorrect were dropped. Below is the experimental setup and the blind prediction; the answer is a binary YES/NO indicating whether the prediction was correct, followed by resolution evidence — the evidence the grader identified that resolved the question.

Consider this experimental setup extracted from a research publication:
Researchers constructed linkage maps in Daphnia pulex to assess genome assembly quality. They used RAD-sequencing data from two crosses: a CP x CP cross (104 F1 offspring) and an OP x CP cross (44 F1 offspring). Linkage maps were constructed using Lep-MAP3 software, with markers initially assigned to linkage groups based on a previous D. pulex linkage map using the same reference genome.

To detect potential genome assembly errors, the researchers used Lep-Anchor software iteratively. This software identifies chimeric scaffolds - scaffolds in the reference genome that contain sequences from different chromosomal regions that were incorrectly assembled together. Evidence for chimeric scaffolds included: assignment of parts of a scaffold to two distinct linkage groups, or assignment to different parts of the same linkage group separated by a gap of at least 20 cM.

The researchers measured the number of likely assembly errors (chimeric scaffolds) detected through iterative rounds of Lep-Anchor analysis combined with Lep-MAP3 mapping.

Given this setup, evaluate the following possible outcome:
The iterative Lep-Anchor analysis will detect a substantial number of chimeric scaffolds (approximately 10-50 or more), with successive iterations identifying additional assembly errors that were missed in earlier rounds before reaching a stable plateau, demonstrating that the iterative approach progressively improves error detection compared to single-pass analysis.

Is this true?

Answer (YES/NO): NO